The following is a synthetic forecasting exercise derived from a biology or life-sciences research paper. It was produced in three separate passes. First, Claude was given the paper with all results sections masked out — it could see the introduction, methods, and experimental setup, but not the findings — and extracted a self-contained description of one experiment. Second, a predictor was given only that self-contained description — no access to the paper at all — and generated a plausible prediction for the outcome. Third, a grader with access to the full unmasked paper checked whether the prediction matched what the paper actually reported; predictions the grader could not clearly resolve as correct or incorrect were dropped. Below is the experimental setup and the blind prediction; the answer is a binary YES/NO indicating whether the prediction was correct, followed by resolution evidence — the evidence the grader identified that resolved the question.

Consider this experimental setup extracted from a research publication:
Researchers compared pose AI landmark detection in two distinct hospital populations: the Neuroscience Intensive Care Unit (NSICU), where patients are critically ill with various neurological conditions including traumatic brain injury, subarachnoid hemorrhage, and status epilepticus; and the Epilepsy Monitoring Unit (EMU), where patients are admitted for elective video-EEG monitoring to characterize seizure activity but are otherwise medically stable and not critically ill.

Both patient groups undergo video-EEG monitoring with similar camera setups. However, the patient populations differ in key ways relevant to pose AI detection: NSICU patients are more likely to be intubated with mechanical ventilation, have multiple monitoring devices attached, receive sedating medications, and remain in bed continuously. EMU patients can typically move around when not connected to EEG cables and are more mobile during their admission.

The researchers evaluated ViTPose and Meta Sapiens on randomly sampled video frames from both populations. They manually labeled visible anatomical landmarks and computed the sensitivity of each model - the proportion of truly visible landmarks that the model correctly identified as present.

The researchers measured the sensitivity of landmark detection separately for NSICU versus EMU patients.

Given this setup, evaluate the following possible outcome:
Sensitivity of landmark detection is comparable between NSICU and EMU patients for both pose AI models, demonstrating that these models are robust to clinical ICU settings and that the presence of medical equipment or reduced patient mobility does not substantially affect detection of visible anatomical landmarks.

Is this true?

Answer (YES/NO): NO